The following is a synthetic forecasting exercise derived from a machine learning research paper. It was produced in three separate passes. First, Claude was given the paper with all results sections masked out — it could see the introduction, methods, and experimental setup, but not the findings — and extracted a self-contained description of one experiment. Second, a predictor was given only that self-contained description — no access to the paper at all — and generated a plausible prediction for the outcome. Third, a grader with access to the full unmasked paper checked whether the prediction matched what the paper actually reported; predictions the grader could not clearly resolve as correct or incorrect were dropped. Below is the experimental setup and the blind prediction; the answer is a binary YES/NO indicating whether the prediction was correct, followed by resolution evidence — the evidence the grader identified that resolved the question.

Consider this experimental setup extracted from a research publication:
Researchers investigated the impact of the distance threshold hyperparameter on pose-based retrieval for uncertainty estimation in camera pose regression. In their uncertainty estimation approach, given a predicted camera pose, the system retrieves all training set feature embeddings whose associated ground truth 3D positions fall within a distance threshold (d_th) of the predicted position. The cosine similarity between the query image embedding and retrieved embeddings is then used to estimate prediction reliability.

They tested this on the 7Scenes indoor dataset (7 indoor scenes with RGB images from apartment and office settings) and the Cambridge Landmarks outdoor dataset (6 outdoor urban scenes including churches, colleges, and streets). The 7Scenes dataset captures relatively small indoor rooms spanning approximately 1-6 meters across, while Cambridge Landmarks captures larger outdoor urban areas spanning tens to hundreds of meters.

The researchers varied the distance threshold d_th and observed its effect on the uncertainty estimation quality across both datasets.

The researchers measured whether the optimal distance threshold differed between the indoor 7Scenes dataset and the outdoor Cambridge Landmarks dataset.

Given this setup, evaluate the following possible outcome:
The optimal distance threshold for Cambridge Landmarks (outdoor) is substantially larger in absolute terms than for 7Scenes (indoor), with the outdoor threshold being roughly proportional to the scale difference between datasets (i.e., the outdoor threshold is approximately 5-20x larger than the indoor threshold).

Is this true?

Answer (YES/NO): YES